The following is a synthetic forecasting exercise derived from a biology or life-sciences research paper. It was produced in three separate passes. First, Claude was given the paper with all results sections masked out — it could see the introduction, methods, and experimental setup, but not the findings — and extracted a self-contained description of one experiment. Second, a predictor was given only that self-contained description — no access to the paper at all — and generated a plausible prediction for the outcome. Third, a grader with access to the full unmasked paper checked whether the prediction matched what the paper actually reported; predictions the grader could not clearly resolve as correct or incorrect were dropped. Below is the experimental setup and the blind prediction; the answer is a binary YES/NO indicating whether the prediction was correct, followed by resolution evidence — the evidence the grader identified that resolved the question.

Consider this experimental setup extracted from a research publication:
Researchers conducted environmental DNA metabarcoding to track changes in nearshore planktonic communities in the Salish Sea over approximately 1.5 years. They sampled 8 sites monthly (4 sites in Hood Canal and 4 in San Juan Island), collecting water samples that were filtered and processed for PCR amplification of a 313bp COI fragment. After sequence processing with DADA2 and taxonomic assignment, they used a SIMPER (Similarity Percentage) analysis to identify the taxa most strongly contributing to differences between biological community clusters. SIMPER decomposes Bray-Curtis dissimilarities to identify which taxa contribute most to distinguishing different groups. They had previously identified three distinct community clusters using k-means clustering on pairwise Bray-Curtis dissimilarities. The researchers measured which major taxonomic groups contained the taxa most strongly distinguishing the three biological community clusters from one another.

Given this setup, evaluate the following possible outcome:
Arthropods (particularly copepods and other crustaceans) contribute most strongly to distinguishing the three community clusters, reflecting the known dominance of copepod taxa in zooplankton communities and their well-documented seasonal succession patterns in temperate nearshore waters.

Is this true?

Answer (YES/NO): NO